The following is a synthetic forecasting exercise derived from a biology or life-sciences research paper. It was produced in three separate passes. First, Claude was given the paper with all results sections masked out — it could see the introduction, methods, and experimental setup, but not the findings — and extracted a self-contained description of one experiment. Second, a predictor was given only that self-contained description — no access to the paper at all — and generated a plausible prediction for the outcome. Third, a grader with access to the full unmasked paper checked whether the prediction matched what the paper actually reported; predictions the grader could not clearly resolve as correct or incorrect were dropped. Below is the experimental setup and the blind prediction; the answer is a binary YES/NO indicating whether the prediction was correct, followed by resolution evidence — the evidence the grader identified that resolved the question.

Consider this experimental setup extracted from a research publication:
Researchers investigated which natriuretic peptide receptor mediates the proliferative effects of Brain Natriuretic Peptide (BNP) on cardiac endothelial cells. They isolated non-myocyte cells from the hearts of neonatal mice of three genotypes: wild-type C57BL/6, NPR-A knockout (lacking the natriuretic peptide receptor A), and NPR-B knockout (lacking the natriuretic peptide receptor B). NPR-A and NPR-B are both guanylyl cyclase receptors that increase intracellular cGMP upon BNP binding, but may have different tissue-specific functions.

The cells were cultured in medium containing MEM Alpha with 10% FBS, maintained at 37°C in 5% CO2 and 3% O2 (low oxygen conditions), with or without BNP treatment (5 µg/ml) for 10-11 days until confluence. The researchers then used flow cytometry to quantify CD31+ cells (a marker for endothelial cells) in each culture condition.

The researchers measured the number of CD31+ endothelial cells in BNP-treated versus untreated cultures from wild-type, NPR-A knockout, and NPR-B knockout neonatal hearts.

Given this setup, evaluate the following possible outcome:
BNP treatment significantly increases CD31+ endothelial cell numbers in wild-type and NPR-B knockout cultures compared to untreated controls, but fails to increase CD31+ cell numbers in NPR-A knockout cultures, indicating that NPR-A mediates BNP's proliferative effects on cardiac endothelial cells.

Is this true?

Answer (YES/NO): YES